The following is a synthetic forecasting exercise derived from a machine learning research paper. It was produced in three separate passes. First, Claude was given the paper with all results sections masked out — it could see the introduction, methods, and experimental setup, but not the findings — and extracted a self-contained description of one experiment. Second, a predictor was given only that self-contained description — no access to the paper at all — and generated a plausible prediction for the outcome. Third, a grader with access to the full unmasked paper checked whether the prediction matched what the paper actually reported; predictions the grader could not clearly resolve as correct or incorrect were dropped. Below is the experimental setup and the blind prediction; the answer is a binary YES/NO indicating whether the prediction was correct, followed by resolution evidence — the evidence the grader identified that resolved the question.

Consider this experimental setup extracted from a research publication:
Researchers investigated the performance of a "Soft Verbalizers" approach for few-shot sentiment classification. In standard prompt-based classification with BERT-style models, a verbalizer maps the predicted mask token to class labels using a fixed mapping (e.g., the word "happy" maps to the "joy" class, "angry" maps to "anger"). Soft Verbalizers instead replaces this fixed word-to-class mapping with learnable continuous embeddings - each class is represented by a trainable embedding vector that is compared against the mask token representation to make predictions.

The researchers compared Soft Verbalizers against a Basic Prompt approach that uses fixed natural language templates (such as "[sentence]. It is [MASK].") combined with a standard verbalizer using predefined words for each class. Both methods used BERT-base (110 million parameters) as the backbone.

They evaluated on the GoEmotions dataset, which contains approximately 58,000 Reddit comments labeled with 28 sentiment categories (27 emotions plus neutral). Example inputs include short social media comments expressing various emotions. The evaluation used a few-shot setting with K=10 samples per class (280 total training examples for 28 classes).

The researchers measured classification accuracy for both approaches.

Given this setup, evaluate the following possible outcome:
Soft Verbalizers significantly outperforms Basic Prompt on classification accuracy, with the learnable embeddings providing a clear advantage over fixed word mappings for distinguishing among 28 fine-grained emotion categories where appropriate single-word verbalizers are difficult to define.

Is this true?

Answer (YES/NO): NO